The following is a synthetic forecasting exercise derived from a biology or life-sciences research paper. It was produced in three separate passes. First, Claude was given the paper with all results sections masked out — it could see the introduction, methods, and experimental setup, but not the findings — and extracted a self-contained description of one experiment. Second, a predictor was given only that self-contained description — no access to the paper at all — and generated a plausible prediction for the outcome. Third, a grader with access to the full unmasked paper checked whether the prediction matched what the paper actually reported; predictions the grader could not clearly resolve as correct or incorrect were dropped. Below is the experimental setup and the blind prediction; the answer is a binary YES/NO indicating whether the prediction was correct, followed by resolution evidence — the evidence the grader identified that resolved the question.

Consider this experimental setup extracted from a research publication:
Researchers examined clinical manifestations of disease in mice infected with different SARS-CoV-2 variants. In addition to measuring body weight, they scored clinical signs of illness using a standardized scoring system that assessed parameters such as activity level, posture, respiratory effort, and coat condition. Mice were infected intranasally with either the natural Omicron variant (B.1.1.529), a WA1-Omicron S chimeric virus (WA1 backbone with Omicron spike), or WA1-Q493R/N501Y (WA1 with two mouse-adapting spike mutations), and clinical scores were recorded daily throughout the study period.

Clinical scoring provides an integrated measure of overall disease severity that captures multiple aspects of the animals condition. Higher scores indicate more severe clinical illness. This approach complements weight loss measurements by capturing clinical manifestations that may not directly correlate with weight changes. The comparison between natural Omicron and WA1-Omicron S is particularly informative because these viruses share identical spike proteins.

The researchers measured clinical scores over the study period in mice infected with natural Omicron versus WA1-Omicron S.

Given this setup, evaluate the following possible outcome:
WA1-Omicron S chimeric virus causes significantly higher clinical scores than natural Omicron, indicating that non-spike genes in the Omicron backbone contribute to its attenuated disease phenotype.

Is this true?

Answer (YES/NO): YES